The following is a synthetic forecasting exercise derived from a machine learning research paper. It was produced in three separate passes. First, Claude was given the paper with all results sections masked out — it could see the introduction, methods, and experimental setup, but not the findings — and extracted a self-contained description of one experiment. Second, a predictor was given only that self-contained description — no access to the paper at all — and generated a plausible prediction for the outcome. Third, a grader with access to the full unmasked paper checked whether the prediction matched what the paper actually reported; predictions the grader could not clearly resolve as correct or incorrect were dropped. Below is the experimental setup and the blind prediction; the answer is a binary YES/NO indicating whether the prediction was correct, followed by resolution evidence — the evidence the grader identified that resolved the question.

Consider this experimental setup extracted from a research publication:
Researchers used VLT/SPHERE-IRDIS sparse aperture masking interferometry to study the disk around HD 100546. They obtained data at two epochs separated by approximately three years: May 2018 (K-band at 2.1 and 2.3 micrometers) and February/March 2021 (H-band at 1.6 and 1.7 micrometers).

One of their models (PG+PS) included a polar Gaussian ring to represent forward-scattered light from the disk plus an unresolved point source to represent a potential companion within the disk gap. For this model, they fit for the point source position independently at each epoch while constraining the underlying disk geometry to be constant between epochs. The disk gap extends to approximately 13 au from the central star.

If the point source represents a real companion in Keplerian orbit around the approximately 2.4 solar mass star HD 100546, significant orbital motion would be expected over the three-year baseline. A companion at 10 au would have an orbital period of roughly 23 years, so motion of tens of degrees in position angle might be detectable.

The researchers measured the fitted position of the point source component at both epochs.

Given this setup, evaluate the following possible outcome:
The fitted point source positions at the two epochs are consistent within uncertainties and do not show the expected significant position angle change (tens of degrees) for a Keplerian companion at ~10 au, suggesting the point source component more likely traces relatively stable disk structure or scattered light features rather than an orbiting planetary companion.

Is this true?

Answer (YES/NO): NO